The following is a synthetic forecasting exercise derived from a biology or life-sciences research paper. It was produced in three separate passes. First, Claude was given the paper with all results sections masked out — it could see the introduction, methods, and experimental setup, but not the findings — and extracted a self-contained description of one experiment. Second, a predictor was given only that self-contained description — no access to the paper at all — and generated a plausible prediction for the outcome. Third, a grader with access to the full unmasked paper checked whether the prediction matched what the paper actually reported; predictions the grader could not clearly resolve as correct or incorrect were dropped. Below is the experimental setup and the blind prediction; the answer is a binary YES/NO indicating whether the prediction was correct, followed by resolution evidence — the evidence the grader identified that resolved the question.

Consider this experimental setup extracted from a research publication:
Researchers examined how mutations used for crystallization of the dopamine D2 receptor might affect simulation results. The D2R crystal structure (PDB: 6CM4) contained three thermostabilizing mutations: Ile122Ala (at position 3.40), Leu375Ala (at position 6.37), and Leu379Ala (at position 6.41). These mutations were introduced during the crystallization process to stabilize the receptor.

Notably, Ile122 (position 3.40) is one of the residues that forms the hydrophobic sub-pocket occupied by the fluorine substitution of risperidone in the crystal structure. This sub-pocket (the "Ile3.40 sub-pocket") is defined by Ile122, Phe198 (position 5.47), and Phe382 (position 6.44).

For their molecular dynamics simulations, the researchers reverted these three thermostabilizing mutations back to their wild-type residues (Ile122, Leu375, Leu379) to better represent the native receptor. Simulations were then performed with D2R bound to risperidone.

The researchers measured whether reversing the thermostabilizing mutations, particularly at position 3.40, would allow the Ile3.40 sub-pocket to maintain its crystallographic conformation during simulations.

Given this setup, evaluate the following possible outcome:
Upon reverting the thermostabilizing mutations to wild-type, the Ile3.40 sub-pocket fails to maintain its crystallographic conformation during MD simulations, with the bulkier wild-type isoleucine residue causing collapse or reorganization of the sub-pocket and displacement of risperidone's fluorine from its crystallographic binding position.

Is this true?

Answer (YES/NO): NO